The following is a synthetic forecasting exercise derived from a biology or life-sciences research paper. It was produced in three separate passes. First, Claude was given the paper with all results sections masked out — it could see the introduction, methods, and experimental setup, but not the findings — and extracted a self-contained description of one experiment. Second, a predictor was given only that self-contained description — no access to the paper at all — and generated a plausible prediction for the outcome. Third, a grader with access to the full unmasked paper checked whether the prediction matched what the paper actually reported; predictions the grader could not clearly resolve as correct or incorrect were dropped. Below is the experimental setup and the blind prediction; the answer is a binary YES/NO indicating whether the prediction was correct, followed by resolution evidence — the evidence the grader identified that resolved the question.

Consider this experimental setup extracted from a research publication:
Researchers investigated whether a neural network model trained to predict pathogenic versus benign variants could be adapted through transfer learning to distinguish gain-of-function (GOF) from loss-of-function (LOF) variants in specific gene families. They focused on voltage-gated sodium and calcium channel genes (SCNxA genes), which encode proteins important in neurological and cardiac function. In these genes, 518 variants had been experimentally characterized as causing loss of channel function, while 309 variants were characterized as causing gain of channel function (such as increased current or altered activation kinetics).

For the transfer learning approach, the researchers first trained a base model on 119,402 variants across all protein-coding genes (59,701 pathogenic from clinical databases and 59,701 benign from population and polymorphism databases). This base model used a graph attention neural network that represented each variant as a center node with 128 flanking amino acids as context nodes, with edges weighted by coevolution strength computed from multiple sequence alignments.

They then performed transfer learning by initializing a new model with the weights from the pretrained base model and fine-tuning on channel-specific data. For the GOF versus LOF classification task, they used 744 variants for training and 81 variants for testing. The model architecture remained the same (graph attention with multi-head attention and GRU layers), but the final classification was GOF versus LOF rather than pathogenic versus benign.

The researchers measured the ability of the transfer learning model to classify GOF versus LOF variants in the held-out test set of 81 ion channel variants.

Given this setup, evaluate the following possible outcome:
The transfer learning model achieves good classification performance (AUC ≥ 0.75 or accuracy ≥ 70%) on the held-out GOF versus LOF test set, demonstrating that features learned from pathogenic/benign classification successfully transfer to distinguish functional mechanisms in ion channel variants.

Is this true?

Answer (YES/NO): YES